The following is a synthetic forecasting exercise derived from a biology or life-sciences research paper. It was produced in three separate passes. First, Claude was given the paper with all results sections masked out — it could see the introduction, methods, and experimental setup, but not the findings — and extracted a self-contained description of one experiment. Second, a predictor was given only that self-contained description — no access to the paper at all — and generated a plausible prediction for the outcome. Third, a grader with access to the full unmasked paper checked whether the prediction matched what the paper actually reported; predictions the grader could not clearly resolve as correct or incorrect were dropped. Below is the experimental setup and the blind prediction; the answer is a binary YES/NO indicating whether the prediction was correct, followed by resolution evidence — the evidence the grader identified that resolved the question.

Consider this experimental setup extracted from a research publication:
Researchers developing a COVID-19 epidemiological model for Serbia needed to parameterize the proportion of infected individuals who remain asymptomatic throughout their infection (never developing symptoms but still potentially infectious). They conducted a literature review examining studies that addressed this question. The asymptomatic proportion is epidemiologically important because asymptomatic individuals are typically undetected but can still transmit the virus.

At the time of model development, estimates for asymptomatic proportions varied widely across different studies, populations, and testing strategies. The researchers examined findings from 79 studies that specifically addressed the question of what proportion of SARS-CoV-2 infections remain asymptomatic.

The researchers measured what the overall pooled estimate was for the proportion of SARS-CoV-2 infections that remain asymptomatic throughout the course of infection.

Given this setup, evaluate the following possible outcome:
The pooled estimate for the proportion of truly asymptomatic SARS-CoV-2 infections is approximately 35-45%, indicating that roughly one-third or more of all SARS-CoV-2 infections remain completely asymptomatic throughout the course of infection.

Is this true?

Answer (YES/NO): NO